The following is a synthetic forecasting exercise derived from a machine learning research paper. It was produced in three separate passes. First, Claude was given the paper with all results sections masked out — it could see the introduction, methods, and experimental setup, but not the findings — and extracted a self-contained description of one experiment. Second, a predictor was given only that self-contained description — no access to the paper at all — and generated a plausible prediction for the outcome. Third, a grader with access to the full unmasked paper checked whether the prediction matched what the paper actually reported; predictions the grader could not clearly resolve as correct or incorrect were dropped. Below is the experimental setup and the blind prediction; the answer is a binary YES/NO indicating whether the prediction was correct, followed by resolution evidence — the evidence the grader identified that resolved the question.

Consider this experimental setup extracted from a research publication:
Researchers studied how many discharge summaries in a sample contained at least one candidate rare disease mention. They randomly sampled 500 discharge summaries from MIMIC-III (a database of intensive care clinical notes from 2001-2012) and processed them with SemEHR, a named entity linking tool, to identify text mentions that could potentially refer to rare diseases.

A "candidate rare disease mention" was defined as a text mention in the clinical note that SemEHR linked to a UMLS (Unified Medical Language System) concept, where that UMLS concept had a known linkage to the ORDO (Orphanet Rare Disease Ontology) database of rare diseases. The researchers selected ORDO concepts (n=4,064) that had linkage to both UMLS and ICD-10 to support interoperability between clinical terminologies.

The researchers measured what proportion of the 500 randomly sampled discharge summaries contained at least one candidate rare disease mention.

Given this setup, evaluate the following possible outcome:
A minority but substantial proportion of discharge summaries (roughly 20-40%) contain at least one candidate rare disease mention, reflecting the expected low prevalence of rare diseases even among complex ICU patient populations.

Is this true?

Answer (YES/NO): NO